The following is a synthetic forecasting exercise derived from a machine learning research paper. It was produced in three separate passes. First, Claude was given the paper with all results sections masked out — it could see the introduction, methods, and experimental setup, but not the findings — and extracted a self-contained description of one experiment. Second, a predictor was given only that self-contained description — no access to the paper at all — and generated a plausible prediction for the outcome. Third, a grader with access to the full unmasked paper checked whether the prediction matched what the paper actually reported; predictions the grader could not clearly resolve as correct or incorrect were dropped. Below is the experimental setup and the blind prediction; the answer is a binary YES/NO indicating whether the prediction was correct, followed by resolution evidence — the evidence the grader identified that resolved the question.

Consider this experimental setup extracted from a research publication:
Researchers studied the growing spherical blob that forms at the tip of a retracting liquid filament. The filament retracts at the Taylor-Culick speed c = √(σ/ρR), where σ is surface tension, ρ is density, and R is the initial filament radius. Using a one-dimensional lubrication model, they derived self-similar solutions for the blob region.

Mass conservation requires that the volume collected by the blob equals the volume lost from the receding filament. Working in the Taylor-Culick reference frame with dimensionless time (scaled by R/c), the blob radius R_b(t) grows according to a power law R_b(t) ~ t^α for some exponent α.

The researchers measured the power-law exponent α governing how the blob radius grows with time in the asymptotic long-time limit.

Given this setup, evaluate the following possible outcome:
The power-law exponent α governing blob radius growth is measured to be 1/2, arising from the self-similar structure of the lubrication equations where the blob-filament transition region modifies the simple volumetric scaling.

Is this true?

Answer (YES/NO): NO